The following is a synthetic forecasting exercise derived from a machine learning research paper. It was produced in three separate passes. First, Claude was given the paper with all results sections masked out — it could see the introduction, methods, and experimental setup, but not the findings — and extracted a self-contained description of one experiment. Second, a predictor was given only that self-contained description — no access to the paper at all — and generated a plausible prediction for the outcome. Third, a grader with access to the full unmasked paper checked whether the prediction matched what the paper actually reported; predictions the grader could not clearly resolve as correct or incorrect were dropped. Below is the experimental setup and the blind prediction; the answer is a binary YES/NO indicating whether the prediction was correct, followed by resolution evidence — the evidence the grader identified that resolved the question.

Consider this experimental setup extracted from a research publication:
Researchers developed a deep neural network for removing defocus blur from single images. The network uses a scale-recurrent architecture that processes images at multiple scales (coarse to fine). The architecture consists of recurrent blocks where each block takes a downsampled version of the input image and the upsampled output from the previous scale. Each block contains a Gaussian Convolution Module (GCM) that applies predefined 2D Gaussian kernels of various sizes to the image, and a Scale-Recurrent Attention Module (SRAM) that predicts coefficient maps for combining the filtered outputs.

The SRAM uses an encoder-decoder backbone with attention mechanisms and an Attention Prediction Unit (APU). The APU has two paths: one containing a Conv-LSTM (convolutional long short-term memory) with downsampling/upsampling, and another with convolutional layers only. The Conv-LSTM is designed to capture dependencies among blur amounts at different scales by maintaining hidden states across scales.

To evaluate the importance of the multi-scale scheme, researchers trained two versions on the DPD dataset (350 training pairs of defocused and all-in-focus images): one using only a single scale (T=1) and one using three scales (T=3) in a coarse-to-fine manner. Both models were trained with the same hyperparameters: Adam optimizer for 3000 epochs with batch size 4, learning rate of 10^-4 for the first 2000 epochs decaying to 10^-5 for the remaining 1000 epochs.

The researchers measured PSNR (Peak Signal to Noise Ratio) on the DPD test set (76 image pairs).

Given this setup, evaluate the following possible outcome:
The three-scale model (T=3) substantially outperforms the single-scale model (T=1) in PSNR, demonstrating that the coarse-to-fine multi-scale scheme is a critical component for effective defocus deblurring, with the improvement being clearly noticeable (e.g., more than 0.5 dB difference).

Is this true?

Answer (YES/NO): YES